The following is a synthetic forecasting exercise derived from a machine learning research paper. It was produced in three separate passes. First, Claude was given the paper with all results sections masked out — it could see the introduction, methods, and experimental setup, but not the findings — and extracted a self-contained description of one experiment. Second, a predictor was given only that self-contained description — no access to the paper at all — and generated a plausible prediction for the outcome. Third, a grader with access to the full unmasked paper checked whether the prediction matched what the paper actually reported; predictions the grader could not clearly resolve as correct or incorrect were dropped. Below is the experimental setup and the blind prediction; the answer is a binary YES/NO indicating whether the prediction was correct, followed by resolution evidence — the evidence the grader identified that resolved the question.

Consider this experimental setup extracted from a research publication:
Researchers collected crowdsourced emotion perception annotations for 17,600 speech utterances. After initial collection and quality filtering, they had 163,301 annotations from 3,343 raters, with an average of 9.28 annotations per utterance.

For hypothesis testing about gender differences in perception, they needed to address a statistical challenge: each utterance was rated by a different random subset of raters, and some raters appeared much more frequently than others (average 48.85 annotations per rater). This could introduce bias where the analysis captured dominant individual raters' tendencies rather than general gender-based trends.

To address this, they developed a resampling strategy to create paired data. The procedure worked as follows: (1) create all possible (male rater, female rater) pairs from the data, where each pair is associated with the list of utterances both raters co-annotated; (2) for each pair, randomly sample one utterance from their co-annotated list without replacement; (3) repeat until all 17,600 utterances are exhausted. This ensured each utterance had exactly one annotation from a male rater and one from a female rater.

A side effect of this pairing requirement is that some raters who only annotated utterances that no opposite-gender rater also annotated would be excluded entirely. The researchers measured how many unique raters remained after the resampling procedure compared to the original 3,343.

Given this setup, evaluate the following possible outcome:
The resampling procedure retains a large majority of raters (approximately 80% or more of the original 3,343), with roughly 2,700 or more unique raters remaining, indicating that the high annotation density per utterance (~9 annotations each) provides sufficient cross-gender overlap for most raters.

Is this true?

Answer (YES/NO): YES